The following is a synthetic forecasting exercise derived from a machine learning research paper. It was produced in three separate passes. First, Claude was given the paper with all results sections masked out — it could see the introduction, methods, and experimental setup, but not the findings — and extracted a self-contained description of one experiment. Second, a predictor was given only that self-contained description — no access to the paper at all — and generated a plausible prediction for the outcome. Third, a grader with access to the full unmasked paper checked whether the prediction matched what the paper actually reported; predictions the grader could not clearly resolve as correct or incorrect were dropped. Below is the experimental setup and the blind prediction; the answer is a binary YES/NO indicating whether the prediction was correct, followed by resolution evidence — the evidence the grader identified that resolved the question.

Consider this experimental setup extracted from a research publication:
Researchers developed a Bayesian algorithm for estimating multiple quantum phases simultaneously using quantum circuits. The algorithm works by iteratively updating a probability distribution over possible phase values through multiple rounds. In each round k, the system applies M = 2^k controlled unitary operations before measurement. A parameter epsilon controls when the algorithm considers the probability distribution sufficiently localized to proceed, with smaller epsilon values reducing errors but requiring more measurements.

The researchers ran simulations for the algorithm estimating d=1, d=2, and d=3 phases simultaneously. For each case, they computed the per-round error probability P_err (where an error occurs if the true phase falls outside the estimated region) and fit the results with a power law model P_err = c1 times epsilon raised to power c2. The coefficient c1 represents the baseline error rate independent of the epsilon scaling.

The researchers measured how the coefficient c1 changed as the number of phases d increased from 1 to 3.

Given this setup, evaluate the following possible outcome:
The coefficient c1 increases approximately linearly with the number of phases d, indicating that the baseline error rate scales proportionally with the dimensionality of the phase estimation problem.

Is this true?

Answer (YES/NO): NO